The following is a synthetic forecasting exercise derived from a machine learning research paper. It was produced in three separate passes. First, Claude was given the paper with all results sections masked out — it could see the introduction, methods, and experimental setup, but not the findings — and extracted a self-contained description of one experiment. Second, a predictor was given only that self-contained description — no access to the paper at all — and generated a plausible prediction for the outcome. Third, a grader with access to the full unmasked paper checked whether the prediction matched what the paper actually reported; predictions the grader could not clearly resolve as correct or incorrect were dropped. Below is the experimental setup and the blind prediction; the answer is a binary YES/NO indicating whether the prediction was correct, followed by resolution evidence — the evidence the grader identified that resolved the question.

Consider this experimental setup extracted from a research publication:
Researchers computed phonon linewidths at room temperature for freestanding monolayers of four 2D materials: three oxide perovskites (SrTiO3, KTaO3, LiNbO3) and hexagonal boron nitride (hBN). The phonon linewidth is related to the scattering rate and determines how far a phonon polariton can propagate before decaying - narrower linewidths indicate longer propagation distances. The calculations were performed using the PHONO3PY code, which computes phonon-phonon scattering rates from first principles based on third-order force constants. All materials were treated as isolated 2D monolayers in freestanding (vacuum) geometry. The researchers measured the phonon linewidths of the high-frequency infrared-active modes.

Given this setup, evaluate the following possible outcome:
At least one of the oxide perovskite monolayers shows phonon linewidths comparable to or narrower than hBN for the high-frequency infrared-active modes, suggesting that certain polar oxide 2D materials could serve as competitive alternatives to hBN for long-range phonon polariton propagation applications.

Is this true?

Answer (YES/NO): NO